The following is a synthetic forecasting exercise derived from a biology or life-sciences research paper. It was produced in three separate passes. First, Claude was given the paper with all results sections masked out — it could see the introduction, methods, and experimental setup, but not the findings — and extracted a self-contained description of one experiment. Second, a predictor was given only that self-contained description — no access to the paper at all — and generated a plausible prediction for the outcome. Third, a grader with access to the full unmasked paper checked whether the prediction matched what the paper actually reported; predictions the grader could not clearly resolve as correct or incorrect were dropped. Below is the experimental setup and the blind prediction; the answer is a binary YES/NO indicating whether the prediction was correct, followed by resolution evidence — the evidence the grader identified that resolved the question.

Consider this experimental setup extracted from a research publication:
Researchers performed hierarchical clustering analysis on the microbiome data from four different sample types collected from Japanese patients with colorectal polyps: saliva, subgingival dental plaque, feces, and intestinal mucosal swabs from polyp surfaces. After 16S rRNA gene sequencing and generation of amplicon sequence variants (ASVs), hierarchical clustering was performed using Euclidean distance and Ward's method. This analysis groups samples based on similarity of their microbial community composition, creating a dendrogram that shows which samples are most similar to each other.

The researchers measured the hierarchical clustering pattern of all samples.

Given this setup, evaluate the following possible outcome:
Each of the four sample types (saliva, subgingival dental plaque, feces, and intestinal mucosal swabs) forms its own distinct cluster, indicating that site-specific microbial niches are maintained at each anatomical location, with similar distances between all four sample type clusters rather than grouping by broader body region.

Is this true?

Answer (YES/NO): NO